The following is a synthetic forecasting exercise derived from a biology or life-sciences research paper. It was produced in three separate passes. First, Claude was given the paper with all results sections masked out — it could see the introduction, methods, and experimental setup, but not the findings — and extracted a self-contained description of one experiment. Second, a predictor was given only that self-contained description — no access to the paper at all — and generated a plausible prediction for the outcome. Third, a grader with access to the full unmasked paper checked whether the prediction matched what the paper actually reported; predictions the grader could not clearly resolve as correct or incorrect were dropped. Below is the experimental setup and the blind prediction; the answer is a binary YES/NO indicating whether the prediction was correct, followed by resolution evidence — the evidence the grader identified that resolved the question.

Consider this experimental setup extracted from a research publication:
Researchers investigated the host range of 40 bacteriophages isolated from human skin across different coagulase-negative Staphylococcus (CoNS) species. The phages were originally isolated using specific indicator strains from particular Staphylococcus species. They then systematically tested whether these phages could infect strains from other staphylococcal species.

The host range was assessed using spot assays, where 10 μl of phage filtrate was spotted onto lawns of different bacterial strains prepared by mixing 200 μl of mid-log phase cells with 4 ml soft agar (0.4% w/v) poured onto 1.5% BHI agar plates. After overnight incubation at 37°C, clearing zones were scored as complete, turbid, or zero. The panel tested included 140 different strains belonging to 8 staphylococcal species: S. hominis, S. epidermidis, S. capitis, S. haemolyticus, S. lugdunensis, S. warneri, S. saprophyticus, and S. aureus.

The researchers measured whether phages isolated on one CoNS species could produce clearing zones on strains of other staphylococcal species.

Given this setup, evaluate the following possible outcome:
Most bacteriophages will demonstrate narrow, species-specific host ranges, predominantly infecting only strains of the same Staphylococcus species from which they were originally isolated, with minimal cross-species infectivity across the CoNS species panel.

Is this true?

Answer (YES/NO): NO